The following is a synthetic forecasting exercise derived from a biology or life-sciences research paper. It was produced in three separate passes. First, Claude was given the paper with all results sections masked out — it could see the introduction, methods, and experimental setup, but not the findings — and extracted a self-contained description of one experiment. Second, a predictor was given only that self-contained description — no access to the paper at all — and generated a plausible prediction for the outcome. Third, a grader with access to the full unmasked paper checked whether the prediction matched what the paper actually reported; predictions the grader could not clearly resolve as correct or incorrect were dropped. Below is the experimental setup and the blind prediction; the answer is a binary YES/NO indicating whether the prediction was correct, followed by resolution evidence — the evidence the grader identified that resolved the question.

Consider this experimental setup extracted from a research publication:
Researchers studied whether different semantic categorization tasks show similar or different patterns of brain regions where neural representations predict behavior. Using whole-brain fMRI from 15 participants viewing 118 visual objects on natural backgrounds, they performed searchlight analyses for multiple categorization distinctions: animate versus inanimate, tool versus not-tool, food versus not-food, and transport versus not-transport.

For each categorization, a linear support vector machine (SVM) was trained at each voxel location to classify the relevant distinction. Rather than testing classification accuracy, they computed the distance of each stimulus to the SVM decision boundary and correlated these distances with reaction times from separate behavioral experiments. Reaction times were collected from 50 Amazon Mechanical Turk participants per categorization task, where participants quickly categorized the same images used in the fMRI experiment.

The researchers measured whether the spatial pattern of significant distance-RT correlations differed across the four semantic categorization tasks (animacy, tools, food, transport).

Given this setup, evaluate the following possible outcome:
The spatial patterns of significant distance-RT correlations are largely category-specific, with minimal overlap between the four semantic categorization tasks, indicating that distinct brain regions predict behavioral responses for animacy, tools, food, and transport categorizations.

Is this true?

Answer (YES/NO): NO